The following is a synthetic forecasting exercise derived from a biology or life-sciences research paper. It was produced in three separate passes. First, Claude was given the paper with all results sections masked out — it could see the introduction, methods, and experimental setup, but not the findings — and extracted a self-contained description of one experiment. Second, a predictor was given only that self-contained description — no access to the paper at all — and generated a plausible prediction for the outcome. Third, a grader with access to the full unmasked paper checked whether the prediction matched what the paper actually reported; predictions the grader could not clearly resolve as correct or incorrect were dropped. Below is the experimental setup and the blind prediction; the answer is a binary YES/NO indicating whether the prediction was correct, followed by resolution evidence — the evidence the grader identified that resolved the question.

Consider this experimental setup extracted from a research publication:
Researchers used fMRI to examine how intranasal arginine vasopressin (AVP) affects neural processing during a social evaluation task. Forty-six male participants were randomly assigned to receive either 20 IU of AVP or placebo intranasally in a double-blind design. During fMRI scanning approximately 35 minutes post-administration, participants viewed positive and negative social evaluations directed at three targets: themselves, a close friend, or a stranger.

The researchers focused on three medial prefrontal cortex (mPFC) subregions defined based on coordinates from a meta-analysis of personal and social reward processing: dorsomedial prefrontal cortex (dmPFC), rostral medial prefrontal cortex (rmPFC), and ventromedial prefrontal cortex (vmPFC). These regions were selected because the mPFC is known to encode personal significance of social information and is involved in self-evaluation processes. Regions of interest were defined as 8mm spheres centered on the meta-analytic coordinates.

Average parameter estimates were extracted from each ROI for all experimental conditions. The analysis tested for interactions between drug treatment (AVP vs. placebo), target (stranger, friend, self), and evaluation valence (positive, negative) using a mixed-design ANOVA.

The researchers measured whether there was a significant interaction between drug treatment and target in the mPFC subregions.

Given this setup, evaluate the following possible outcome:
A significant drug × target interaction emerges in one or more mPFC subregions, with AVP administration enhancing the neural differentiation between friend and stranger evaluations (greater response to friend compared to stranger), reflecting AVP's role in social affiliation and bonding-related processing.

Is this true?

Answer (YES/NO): NO